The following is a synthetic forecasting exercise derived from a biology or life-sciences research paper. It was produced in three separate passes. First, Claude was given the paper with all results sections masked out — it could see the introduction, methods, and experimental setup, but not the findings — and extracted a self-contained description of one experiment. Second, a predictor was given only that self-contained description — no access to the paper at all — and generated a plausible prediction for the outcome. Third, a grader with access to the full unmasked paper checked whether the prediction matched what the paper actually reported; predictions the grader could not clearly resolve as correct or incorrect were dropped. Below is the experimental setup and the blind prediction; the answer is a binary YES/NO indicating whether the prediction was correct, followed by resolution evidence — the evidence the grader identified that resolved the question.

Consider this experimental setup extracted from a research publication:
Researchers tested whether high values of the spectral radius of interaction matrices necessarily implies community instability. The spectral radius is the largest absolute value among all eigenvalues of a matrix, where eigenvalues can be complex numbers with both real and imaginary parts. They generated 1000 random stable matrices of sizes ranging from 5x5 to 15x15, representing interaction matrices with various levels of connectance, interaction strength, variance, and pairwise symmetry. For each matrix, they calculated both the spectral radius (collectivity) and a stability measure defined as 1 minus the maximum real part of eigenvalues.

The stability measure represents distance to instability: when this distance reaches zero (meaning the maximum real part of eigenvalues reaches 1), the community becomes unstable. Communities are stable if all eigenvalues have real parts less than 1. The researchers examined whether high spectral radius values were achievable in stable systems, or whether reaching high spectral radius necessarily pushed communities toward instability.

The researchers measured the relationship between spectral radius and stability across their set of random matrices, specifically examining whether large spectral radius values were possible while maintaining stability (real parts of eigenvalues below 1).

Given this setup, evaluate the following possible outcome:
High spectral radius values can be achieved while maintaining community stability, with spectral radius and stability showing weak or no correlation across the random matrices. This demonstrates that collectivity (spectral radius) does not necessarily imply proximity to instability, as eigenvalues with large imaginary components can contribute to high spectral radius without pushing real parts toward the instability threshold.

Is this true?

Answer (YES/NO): YES